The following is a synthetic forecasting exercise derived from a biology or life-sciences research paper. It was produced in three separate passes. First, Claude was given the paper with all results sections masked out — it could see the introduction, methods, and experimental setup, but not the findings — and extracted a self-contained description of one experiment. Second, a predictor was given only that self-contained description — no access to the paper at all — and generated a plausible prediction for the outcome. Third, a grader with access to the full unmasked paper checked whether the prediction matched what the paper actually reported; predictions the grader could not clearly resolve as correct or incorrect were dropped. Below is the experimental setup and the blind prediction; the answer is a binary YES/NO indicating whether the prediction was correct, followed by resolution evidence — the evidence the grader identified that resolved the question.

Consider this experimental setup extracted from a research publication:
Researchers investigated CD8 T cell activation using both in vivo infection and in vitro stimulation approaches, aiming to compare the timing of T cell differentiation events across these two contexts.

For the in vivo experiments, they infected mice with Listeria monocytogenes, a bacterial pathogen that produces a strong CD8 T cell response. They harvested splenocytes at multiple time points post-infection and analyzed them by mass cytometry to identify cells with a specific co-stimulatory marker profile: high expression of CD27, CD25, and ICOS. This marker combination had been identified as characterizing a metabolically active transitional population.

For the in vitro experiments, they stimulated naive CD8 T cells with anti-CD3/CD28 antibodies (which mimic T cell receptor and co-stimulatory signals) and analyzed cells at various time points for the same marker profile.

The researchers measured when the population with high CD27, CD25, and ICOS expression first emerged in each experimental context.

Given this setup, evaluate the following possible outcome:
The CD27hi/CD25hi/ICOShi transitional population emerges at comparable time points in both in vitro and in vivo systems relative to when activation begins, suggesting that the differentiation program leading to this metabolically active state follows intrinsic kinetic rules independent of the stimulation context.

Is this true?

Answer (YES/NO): NO